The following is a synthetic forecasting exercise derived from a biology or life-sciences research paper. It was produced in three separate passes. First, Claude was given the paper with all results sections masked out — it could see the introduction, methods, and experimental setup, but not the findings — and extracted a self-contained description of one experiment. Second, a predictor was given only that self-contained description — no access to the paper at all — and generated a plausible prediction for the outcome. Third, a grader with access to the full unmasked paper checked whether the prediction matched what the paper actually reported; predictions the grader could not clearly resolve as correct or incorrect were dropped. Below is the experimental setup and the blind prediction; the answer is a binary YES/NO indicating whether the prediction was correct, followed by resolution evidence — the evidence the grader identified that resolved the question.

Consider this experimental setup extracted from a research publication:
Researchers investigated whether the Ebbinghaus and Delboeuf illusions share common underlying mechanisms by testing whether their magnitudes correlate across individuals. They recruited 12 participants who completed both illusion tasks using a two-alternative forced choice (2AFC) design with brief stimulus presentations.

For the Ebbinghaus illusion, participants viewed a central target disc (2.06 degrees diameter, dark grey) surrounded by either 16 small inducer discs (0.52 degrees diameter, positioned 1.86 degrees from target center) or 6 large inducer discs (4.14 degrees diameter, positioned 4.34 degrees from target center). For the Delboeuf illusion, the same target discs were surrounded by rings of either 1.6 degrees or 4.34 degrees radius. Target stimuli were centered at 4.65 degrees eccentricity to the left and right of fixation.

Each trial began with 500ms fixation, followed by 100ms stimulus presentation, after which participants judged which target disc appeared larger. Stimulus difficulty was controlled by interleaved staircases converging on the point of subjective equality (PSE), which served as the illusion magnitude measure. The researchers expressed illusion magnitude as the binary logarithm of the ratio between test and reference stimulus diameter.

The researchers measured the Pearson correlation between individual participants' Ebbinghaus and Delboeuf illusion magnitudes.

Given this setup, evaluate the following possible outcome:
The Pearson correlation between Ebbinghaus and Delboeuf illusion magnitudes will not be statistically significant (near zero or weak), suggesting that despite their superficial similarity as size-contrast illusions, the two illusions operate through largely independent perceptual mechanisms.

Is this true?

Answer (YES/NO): NO